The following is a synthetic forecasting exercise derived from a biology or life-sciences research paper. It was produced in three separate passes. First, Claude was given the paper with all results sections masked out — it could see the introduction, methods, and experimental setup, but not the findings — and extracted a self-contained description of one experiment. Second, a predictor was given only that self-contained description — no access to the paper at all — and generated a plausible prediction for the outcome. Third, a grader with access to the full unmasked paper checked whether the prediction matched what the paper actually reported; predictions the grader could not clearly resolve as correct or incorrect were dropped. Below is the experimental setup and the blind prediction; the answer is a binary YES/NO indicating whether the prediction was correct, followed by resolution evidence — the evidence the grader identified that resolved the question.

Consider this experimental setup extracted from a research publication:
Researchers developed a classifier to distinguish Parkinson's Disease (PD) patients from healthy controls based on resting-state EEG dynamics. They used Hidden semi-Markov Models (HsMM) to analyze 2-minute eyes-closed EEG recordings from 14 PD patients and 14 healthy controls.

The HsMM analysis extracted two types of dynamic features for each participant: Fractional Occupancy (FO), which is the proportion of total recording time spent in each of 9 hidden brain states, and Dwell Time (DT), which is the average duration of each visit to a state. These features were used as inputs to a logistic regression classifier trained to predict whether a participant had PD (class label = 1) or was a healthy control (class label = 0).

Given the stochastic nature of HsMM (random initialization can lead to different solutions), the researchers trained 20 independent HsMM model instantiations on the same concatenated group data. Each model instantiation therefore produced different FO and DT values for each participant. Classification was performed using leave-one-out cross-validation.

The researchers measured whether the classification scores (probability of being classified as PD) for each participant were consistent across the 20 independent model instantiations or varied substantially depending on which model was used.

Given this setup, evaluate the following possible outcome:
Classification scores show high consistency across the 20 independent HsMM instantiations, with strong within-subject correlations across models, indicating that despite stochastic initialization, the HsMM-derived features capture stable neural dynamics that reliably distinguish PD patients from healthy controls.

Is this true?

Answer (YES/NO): YES